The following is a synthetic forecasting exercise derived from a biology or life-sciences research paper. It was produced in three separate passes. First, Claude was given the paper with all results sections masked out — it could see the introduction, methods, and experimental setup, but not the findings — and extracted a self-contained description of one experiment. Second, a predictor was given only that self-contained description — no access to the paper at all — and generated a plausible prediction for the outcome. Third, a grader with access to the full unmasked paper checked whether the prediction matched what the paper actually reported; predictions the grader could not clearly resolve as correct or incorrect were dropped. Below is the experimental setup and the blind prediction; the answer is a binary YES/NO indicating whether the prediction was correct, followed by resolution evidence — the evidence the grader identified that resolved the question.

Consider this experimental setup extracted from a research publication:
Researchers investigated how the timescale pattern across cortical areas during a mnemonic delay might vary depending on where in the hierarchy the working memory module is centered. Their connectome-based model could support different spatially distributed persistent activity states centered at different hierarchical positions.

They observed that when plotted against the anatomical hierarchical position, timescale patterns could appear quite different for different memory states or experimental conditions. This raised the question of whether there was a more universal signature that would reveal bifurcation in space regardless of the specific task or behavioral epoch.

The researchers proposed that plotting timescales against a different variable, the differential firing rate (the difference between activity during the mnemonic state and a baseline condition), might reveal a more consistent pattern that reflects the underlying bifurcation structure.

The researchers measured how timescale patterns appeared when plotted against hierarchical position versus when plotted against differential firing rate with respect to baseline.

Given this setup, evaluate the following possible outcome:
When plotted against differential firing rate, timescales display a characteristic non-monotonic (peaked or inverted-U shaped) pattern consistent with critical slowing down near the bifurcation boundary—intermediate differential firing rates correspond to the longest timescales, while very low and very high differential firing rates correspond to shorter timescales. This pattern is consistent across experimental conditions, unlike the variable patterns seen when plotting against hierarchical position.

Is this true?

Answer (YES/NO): NO